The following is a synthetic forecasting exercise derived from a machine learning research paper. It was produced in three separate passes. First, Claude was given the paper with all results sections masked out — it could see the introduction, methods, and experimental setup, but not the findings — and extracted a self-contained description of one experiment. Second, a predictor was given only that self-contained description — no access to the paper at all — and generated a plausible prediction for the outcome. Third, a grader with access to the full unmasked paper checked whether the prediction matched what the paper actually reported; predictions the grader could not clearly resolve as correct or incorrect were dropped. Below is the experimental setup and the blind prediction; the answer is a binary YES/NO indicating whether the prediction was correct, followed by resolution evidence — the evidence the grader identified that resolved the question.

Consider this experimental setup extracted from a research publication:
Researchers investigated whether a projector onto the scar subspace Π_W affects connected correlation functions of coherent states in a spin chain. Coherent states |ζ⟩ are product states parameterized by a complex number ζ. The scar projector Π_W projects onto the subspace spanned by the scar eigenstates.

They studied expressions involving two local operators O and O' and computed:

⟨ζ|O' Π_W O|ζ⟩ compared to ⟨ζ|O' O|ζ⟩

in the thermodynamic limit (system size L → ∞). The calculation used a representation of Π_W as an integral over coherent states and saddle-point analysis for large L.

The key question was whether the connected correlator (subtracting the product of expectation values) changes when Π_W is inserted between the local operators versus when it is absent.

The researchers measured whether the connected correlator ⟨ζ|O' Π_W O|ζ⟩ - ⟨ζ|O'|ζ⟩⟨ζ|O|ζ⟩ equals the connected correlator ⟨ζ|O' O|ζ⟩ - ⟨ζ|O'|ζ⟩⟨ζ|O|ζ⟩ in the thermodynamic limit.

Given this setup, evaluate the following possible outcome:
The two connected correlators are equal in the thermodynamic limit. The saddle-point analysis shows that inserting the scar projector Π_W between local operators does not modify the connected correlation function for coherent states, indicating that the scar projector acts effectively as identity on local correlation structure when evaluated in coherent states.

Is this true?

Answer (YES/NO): NO